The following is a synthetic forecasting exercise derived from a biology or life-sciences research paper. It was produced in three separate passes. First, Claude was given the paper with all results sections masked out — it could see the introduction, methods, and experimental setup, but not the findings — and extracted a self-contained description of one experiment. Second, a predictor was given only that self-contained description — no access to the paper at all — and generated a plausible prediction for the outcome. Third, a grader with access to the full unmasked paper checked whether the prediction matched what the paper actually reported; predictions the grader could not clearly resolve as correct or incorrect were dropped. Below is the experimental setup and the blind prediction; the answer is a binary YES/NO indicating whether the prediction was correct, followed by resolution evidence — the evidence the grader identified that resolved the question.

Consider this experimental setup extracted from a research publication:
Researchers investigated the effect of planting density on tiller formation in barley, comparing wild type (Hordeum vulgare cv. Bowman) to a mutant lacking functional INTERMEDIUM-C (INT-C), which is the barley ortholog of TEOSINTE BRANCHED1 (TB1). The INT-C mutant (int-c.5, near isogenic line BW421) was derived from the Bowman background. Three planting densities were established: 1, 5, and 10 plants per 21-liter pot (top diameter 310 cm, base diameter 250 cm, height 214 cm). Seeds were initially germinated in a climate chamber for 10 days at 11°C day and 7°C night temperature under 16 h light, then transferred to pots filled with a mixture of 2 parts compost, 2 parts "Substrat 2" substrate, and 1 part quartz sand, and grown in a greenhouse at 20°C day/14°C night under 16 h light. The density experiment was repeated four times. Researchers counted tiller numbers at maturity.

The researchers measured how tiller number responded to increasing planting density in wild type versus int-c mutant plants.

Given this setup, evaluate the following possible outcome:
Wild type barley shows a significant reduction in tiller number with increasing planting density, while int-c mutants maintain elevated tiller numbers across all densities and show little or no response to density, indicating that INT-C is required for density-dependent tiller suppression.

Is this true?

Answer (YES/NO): NO